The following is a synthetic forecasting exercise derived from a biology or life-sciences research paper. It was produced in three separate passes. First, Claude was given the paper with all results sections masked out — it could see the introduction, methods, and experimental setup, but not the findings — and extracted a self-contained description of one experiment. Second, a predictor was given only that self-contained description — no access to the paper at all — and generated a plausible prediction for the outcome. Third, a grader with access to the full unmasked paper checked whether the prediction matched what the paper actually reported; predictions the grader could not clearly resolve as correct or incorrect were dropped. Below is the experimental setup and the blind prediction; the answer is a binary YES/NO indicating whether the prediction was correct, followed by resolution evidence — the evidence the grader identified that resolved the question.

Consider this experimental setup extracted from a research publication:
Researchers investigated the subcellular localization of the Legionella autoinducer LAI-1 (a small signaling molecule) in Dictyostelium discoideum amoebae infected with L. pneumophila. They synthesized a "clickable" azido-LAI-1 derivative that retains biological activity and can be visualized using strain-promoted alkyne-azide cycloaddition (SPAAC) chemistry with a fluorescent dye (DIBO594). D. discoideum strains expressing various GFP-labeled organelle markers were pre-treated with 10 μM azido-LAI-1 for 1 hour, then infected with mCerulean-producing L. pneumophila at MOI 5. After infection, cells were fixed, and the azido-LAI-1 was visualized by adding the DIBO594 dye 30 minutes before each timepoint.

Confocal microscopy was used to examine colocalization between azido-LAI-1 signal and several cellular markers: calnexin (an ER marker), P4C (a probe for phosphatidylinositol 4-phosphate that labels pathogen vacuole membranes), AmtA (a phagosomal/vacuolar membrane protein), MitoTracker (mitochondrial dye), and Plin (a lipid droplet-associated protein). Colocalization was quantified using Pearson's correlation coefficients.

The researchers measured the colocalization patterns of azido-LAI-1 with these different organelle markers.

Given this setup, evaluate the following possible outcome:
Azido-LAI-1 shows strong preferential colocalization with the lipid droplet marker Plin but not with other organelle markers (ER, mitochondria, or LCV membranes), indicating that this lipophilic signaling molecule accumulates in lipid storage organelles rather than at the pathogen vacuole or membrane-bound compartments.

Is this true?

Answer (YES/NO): NO